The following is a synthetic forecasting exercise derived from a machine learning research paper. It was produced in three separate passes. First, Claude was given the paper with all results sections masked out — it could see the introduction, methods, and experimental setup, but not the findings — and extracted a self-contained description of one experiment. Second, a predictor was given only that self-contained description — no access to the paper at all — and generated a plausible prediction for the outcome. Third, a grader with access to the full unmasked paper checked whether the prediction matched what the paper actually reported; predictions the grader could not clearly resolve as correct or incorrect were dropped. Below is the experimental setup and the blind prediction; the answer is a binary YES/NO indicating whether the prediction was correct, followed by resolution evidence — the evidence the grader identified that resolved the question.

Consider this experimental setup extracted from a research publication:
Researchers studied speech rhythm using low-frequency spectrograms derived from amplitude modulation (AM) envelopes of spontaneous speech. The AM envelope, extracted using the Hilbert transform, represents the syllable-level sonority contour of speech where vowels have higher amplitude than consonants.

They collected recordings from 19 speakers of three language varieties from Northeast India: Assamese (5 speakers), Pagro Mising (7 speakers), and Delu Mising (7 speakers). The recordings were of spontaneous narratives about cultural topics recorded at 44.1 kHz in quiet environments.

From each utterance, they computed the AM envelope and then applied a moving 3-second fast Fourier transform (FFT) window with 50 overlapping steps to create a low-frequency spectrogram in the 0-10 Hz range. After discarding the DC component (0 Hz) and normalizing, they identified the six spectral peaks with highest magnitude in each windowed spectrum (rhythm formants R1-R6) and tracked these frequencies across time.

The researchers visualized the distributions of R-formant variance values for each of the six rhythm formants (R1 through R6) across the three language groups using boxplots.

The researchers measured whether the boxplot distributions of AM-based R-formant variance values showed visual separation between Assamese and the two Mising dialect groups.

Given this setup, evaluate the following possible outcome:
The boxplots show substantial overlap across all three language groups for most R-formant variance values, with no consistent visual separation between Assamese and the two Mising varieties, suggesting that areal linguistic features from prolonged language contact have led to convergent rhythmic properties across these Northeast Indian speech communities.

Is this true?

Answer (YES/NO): NO